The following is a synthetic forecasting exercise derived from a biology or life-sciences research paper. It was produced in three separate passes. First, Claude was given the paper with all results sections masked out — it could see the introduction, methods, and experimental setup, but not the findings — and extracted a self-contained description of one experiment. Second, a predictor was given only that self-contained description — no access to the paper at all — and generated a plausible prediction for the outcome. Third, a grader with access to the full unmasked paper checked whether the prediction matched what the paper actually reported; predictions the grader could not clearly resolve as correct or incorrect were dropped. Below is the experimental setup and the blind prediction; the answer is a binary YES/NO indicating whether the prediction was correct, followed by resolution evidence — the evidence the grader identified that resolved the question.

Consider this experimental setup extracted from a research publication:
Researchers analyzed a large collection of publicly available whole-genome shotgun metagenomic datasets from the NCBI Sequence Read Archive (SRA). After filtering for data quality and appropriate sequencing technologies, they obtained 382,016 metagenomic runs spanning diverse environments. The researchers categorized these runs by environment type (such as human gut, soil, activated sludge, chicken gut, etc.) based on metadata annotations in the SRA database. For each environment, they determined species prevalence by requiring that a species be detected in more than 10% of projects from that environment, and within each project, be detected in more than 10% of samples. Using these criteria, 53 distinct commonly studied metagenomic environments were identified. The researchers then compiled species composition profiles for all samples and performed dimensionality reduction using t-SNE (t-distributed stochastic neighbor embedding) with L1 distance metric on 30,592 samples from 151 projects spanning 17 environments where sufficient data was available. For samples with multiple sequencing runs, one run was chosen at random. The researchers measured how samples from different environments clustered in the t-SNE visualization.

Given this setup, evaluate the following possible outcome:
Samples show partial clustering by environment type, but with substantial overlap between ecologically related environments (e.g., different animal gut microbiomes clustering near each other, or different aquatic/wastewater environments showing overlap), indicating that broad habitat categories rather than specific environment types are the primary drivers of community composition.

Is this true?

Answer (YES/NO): NO